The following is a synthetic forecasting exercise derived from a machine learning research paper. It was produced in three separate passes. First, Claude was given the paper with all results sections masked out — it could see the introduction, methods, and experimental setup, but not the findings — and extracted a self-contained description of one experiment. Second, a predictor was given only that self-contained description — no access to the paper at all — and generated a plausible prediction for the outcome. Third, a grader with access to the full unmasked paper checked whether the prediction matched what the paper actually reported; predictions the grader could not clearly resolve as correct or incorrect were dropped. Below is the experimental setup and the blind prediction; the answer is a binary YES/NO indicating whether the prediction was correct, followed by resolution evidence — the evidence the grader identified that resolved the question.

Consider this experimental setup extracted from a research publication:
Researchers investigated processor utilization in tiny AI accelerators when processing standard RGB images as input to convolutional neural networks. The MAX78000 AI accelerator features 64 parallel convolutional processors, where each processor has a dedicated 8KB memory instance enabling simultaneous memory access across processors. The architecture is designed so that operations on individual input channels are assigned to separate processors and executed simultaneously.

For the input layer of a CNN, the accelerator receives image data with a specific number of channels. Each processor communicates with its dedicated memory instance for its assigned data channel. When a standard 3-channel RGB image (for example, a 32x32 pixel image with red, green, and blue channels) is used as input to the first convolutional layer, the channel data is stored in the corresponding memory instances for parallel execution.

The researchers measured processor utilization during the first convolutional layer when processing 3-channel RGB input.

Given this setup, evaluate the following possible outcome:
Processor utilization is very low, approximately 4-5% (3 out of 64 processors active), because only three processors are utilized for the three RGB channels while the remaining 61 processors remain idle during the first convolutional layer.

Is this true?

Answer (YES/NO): YES